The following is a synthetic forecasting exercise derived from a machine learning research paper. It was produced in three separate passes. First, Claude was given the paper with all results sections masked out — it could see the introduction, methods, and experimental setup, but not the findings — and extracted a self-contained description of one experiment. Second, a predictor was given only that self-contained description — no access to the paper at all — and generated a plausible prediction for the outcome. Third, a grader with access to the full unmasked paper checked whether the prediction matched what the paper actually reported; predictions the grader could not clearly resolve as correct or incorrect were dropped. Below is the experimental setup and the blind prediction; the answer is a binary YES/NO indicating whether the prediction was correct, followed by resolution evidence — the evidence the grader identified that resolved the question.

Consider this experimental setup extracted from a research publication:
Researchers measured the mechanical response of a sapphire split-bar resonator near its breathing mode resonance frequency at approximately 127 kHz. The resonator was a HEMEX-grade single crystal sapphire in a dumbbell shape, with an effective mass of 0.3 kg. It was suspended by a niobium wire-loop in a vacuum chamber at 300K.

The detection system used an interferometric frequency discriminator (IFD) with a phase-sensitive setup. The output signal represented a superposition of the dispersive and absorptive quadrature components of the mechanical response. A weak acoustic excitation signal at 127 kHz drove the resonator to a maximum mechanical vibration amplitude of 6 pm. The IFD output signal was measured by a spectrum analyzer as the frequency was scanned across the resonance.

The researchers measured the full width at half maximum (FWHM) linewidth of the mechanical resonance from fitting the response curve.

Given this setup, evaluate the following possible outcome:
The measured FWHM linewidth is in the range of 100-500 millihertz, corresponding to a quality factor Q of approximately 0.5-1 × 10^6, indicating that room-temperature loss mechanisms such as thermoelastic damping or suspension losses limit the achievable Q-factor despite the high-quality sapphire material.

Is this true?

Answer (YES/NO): NO